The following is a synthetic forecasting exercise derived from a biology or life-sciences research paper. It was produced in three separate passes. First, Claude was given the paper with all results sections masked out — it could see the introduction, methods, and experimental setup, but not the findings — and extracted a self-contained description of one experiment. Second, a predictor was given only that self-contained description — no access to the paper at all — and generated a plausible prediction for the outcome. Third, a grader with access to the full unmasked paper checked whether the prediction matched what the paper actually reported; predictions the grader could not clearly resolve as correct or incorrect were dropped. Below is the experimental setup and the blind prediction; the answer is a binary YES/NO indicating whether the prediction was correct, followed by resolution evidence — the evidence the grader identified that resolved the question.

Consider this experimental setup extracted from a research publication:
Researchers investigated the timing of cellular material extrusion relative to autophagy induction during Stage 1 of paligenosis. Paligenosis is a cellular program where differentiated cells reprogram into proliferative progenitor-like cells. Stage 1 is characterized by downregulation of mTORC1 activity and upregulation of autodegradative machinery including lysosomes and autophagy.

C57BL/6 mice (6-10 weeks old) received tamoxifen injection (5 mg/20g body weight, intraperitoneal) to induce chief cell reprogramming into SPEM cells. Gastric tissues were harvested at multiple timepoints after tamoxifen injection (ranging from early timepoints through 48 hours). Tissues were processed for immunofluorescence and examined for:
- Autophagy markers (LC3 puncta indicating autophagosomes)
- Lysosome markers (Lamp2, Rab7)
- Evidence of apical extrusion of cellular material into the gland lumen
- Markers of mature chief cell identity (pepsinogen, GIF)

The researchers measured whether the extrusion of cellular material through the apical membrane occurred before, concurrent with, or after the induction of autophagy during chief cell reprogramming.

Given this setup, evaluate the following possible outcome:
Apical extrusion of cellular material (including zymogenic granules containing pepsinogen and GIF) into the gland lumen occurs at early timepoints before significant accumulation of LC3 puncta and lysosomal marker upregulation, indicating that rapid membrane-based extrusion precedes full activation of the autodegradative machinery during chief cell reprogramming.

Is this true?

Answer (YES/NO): NO